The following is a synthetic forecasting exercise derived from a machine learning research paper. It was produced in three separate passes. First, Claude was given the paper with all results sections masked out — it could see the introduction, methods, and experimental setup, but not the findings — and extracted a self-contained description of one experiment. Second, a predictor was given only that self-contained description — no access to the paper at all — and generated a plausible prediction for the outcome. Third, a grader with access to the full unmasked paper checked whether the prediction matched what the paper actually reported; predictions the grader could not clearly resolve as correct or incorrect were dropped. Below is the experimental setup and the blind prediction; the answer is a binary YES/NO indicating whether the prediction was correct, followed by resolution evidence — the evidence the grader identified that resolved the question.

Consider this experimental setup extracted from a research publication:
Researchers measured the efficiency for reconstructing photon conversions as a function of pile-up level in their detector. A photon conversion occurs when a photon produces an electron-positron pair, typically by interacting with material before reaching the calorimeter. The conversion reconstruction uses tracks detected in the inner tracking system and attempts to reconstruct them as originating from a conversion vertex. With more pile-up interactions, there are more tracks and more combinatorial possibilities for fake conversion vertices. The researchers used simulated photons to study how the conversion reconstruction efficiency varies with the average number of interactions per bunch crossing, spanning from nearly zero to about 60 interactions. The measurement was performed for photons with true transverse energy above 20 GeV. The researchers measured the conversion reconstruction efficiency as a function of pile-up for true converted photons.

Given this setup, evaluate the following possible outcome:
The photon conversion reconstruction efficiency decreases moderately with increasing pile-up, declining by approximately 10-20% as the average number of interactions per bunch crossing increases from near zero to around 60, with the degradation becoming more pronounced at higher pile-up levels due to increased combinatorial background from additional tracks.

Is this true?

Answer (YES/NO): YES